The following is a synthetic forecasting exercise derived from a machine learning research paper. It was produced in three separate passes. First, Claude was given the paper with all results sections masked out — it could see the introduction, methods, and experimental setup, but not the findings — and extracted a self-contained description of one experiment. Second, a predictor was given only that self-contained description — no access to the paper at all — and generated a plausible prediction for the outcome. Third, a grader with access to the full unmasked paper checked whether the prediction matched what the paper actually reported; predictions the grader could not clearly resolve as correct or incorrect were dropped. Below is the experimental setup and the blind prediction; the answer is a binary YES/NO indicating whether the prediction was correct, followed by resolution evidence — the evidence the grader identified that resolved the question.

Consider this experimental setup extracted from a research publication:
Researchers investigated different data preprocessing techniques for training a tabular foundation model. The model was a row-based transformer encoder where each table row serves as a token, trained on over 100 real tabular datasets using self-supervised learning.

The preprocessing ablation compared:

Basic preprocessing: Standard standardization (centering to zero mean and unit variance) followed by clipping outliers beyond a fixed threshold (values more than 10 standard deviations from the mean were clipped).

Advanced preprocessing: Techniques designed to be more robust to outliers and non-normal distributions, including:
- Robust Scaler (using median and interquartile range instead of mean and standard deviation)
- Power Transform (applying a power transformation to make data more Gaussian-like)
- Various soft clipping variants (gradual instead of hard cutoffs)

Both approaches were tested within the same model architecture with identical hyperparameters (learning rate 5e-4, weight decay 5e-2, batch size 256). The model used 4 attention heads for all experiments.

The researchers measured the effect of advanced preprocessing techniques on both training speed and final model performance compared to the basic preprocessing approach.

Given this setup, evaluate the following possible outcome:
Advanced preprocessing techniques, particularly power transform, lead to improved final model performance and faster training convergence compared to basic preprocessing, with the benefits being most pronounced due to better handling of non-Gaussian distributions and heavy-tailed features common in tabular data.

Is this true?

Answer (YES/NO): NO